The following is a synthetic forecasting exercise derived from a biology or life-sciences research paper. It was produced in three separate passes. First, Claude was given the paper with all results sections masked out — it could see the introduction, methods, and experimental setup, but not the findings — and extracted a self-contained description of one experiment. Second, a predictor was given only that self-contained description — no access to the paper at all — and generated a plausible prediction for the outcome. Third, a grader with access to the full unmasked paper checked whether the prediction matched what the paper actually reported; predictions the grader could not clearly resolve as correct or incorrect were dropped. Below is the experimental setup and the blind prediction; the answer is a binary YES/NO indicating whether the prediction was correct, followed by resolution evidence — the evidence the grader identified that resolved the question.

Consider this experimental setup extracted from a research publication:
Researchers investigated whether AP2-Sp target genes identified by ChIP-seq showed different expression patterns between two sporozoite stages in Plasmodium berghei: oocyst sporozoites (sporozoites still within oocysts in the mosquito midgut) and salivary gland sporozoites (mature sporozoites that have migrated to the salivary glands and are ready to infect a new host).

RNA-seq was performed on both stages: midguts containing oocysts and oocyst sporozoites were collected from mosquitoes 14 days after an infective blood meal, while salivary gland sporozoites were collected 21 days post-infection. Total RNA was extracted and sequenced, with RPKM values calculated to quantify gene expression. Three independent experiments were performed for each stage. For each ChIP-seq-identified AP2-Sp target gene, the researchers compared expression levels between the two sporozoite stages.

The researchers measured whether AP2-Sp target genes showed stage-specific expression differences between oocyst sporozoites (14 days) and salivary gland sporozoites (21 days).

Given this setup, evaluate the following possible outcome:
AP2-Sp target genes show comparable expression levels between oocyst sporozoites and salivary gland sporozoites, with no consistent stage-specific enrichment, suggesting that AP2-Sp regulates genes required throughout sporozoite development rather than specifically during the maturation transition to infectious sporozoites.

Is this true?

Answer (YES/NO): NO